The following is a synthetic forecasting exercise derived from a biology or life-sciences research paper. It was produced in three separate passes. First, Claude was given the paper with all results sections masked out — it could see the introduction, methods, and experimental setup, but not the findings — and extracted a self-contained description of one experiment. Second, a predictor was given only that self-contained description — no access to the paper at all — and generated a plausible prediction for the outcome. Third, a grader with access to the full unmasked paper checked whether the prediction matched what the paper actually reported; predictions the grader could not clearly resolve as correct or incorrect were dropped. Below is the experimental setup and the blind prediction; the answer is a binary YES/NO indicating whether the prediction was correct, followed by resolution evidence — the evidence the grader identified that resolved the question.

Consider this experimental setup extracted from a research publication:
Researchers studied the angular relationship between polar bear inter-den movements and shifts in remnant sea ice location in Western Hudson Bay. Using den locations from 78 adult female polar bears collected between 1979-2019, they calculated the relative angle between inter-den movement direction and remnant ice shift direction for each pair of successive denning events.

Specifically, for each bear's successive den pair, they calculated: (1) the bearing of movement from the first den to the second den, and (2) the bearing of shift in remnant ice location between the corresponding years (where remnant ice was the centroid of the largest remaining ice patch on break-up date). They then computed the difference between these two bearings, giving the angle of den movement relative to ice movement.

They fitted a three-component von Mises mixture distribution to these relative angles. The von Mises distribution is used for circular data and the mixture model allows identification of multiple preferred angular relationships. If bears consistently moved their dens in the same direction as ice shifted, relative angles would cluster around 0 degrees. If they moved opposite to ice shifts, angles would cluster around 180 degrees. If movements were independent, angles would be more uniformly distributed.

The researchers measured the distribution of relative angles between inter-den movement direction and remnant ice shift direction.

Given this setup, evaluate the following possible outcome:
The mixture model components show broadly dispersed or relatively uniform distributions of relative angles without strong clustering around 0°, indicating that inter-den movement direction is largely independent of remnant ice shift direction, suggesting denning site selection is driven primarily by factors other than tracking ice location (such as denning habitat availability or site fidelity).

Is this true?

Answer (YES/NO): NO